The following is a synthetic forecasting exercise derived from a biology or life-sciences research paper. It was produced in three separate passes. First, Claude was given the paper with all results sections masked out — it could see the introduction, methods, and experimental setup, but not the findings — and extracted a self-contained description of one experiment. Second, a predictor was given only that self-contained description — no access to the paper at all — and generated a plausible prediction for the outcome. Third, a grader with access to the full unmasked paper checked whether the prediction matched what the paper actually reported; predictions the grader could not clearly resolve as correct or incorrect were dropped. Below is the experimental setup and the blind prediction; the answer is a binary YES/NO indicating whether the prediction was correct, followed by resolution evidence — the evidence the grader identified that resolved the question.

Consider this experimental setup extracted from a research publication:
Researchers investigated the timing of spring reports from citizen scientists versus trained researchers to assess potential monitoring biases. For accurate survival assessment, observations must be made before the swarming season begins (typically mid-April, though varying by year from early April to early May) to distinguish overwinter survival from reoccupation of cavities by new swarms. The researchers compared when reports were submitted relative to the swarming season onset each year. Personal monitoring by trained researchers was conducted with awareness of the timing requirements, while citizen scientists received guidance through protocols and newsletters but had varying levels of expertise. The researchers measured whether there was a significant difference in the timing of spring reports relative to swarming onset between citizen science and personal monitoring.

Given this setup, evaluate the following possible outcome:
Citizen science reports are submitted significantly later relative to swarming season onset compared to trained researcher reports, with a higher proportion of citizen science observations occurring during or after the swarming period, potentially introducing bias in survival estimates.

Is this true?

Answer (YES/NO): YES